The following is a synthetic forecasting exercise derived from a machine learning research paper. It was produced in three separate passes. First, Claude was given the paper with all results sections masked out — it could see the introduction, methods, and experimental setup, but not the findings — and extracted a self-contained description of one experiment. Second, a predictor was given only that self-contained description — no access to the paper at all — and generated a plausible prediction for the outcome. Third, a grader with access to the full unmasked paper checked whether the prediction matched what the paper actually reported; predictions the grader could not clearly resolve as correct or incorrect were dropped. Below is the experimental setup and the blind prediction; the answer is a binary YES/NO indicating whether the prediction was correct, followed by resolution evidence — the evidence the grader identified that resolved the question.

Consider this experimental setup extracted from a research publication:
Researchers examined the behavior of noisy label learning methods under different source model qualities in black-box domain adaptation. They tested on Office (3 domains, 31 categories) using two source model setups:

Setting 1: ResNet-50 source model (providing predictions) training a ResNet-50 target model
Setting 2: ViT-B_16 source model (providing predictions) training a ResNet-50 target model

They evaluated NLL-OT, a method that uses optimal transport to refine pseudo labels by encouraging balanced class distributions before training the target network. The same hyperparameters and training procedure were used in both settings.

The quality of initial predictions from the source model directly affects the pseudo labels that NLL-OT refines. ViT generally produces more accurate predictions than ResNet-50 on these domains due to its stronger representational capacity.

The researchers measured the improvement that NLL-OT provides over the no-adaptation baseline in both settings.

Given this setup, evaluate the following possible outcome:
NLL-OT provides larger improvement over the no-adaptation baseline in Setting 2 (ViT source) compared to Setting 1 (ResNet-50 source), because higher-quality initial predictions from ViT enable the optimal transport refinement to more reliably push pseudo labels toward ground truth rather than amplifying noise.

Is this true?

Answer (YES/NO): NO